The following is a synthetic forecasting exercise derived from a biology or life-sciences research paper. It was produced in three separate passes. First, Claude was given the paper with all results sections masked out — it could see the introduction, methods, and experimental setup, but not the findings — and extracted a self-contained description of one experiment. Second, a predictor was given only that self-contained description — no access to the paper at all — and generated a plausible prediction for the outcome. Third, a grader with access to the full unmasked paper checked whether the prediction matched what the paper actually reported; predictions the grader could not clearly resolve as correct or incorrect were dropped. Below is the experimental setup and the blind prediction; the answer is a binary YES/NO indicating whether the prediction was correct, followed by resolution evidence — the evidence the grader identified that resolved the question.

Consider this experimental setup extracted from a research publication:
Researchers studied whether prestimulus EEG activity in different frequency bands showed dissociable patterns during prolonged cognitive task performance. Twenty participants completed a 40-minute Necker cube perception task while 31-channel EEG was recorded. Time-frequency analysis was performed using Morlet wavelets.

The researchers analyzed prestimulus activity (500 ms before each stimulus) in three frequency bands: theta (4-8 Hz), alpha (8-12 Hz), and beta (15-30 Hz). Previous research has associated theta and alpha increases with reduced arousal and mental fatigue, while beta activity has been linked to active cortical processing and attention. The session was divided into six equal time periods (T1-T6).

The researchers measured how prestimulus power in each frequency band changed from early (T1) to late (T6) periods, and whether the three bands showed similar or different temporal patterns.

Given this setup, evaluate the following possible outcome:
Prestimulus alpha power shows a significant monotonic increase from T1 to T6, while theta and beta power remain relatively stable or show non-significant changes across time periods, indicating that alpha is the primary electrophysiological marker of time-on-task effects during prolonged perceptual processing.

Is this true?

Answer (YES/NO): NO